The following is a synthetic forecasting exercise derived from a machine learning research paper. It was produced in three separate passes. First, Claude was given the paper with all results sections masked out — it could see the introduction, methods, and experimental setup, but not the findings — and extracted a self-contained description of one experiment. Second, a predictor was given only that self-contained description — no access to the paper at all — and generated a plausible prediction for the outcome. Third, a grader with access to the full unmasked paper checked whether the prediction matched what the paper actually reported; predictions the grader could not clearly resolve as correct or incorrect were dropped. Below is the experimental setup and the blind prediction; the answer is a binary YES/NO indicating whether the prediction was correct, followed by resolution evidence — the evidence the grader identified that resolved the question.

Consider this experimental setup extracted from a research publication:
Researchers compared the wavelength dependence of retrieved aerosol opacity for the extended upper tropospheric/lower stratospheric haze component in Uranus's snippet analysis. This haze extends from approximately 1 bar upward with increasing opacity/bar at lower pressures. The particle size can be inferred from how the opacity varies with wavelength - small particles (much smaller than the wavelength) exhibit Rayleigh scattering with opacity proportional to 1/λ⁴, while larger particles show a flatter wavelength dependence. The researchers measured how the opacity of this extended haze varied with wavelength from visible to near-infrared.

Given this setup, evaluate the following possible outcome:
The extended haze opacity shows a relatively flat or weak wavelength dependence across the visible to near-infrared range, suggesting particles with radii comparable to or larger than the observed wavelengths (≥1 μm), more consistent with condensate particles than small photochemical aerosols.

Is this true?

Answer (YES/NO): NO